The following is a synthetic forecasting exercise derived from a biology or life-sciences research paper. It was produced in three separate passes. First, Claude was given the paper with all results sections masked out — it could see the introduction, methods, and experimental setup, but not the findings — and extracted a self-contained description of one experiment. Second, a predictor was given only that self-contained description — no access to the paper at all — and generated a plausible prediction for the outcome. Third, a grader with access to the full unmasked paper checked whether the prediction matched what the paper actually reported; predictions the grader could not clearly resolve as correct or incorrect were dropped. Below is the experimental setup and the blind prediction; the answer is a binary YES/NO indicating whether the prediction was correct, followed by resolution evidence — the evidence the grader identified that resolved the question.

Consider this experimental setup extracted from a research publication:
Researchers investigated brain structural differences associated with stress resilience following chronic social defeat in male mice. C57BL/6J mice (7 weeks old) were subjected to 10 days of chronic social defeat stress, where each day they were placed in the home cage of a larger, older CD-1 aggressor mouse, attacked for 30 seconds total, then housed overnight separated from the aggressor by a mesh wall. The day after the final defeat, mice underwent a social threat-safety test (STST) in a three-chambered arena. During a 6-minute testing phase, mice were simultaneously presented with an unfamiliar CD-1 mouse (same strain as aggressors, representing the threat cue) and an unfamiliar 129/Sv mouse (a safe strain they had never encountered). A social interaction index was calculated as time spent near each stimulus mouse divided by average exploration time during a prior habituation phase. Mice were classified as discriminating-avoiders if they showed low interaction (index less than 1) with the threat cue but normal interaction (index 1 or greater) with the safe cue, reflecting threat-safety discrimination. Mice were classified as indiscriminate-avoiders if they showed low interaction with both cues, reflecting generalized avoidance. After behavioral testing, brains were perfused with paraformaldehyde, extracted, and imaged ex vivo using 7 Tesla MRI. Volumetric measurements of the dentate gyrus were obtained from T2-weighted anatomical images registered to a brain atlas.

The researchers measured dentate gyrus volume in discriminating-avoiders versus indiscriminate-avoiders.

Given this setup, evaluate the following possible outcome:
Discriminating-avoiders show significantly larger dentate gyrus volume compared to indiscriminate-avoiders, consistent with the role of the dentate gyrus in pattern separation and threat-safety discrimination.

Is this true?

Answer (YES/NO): YES